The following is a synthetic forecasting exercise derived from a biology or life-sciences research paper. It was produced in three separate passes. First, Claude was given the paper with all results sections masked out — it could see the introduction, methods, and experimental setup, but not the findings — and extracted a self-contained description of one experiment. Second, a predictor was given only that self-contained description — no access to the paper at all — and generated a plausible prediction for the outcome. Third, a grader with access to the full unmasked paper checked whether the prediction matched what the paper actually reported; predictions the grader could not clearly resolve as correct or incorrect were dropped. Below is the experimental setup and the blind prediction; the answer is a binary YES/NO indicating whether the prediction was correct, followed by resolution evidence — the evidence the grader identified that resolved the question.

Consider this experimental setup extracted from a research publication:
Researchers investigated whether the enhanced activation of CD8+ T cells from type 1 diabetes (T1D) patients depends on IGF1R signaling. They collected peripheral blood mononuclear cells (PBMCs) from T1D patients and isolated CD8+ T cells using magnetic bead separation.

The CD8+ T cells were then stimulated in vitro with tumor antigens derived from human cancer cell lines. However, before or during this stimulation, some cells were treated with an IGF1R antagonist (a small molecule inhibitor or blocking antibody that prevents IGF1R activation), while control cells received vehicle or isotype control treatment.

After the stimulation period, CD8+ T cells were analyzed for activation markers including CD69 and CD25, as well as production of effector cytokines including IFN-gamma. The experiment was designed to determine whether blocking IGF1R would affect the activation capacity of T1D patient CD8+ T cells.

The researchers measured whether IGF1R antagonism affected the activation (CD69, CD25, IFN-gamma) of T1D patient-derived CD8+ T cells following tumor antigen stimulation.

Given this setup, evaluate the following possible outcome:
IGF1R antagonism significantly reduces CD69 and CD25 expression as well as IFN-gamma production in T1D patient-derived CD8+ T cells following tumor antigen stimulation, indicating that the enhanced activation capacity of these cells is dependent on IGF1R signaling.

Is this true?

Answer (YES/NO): NO